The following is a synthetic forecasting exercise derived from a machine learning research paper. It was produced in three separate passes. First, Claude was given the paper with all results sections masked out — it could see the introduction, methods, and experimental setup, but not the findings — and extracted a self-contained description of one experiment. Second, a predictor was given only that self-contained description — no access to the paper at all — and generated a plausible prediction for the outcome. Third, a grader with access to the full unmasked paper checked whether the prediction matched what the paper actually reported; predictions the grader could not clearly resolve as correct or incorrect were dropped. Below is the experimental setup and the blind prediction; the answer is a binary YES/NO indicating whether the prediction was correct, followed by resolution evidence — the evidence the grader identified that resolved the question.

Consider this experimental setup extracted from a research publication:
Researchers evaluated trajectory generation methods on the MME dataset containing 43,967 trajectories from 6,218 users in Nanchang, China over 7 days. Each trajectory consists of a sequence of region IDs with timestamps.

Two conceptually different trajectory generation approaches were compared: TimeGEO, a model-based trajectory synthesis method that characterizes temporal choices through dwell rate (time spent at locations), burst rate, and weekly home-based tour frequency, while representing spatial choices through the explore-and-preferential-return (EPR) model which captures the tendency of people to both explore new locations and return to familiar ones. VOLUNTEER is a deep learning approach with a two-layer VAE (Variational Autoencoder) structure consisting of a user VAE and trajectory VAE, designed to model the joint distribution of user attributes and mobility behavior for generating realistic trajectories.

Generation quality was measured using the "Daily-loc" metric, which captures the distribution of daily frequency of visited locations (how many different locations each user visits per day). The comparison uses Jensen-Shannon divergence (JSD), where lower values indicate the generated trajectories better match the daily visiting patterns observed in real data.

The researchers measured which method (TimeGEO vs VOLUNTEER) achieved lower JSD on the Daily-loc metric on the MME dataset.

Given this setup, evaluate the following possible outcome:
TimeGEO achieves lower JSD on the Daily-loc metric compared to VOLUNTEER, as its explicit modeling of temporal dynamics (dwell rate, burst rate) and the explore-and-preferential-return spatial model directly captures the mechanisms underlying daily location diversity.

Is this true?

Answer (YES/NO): NO